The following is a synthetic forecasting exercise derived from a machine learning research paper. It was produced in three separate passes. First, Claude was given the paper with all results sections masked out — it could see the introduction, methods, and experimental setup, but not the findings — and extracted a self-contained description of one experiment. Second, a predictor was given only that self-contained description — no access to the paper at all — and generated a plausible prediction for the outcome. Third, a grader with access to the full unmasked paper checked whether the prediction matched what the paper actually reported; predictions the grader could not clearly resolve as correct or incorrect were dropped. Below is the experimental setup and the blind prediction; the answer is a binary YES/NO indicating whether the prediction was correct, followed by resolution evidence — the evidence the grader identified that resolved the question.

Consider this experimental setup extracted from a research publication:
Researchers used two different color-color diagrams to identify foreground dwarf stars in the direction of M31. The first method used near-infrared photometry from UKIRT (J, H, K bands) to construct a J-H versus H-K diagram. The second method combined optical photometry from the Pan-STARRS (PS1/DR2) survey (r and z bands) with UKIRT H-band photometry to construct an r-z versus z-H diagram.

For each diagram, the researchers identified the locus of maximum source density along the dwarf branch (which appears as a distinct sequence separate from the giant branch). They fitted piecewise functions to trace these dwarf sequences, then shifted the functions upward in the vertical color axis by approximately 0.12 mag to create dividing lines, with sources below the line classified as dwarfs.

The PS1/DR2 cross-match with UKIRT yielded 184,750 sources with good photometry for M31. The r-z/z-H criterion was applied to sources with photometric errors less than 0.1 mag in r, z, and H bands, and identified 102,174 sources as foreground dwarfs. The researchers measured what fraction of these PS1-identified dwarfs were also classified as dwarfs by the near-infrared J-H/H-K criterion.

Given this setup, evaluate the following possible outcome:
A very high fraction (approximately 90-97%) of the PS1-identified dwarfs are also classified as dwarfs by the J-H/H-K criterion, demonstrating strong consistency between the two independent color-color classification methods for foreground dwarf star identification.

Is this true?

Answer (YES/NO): YES